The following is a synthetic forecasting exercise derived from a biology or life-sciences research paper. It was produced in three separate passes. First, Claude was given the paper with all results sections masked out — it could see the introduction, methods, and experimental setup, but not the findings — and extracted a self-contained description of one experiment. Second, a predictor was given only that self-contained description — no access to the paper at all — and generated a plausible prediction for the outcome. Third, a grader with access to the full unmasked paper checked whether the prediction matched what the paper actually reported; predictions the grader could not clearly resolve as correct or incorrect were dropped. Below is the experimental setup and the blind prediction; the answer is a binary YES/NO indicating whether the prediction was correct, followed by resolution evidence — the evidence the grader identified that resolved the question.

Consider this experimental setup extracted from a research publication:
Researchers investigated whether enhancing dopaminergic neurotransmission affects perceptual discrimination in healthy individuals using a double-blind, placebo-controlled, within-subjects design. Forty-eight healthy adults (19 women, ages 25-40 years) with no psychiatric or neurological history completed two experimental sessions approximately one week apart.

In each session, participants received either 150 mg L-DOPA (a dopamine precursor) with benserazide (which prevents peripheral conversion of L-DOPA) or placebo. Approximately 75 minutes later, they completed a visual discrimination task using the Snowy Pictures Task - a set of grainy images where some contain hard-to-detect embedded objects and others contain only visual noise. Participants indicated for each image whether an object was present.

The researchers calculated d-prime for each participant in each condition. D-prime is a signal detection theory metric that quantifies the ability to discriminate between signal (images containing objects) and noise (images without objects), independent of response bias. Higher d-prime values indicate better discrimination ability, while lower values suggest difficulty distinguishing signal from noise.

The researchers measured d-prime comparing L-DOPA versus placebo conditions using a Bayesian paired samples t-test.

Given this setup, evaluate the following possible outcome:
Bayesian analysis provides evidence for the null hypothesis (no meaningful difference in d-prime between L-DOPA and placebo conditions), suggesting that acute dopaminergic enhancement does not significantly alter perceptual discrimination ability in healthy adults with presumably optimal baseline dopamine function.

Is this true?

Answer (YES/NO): YES